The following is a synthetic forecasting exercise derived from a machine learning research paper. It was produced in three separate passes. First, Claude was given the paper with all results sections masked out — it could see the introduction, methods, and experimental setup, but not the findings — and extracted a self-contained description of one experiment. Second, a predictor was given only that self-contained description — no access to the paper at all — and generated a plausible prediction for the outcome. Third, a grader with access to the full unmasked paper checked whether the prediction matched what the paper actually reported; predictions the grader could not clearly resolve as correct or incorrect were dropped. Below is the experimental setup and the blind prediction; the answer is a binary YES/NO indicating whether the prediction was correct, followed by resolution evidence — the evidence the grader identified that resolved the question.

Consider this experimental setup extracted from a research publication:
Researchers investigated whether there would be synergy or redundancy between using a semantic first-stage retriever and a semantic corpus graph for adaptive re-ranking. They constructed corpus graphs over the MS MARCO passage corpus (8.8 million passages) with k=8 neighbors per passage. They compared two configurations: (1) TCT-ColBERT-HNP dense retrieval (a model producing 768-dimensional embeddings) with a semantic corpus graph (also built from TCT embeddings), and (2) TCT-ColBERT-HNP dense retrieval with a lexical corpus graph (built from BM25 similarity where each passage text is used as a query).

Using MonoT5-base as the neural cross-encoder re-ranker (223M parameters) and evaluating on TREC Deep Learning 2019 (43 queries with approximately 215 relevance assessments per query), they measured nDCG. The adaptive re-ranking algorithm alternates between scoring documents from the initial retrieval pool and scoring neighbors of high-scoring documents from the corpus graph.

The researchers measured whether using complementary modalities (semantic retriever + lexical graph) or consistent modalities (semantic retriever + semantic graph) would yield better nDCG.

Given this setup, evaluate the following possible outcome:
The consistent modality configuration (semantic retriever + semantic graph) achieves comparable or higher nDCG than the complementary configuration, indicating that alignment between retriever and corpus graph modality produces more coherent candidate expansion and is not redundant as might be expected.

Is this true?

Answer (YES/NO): NO